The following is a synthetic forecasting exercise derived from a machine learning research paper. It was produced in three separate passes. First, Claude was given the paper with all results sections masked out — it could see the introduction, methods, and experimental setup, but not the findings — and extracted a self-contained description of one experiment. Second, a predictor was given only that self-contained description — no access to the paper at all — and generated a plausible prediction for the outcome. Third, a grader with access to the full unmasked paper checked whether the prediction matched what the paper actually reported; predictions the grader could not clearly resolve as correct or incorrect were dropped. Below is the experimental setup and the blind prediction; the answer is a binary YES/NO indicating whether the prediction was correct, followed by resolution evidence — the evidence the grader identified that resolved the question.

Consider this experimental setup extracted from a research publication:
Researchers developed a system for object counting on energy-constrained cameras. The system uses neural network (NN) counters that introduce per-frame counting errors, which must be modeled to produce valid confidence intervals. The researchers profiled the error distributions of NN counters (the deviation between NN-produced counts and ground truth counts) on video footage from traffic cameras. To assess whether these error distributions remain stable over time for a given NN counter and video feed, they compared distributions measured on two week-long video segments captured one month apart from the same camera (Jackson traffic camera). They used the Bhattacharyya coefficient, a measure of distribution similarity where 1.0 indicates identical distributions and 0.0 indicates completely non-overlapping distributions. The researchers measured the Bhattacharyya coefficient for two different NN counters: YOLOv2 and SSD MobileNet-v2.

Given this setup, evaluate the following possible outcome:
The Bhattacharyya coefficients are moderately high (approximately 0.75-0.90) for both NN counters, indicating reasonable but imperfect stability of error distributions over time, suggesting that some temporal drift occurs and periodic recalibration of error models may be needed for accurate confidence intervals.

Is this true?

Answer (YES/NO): NO